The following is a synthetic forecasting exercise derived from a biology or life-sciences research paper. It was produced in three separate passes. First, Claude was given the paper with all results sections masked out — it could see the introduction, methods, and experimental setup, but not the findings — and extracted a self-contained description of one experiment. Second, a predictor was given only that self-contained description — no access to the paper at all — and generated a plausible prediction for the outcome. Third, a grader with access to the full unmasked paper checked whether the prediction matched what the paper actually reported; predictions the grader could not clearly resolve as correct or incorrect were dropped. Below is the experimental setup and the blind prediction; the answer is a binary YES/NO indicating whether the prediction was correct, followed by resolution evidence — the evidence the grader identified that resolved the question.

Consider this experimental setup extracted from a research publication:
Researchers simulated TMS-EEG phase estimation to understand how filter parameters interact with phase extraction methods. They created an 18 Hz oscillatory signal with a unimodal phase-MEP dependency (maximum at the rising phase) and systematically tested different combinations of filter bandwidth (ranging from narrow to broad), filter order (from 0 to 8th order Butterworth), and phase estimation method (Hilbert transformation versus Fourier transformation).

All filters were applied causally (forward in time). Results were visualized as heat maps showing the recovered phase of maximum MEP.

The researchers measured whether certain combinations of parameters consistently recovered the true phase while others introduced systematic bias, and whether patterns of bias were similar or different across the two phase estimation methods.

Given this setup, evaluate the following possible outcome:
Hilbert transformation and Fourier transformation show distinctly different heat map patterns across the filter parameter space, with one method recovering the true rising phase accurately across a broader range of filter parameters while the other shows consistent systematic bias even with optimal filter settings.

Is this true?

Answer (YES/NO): NO